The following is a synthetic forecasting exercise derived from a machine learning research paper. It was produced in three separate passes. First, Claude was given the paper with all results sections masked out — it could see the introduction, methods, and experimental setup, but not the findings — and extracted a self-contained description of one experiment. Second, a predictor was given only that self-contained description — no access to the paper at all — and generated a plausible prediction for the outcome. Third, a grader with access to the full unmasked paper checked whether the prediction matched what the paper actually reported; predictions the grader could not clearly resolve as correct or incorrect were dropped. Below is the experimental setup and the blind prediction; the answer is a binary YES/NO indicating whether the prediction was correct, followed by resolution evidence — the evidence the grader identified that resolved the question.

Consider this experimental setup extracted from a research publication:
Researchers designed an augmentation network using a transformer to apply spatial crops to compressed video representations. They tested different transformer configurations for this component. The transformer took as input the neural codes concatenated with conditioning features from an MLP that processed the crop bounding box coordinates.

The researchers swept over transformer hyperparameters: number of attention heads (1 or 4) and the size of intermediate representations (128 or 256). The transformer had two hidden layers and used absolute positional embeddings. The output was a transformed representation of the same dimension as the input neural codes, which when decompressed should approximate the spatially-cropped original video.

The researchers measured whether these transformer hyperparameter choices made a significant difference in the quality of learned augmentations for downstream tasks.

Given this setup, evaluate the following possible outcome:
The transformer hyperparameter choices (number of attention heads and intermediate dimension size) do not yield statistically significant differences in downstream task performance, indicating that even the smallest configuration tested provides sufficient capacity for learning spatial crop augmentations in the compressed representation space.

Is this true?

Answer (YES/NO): YES